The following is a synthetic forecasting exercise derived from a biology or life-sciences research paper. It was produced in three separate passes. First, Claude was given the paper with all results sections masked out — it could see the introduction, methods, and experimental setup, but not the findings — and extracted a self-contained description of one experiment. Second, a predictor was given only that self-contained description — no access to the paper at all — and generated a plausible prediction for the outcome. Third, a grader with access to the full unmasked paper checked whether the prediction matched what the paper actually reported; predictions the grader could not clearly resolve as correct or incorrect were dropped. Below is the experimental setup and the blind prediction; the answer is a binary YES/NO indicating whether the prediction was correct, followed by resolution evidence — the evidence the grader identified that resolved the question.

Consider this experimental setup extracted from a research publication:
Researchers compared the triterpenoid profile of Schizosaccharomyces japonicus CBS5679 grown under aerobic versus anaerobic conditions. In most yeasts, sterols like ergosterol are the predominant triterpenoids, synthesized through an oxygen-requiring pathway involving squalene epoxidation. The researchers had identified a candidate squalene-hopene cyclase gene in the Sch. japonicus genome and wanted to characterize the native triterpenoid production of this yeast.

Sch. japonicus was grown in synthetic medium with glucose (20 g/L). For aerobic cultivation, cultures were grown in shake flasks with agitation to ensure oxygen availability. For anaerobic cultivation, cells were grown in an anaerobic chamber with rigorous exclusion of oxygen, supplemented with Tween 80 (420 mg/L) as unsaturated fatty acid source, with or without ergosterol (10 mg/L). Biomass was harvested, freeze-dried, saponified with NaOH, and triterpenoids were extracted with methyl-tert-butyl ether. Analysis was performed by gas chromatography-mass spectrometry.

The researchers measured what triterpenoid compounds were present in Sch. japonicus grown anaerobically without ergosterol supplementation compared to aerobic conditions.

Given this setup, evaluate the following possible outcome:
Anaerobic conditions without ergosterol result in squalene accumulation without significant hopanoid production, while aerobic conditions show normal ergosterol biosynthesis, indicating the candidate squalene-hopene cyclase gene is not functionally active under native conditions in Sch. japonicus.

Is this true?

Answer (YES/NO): NO